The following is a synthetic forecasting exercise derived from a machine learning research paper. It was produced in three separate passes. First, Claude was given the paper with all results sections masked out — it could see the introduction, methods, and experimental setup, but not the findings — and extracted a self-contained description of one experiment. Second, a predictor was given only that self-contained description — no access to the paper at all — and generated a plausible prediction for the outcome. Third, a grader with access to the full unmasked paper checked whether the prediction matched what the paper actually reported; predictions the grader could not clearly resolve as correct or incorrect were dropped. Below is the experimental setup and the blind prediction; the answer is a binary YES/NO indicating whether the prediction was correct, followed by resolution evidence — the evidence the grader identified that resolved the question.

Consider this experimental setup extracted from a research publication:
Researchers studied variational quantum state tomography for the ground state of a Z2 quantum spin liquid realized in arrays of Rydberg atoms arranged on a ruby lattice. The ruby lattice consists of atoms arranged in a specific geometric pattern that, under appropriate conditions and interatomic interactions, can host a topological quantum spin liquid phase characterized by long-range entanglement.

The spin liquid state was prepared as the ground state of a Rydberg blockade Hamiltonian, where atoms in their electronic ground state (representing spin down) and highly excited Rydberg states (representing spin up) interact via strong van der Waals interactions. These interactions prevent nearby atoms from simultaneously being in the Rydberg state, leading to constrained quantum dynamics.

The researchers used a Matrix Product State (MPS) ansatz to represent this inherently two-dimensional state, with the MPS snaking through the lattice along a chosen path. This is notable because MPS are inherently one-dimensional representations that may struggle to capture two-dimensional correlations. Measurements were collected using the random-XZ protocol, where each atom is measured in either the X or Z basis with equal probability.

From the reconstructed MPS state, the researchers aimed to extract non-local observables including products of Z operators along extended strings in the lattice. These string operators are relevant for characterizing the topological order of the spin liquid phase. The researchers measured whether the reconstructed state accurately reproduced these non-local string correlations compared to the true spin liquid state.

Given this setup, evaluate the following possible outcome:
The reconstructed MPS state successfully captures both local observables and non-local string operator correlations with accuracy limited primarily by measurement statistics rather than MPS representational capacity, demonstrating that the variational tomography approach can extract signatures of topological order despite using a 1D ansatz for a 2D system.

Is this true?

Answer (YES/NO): YES